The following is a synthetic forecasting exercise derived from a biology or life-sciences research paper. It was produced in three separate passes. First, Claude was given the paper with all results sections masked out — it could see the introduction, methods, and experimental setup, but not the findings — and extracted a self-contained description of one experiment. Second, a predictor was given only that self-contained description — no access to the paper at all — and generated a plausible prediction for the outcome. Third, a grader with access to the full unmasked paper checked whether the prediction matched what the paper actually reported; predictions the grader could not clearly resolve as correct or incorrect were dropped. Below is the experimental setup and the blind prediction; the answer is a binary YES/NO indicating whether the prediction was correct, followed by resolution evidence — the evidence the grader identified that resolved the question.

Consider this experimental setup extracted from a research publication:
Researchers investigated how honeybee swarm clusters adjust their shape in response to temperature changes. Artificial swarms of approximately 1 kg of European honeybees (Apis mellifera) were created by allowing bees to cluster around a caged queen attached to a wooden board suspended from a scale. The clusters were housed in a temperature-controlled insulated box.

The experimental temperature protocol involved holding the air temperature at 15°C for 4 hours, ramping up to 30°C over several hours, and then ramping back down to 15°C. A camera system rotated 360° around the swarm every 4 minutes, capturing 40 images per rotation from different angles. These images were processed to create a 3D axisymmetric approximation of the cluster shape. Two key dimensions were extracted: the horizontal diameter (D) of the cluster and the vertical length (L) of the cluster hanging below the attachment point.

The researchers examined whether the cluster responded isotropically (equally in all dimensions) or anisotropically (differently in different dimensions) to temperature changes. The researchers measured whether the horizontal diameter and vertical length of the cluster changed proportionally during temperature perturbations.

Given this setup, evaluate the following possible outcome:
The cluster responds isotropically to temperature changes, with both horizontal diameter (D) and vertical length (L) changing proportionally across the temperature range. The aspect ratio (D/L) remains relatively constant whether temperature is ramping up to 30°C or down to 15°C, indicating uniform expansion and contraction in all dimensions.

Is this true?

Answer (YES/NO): NO